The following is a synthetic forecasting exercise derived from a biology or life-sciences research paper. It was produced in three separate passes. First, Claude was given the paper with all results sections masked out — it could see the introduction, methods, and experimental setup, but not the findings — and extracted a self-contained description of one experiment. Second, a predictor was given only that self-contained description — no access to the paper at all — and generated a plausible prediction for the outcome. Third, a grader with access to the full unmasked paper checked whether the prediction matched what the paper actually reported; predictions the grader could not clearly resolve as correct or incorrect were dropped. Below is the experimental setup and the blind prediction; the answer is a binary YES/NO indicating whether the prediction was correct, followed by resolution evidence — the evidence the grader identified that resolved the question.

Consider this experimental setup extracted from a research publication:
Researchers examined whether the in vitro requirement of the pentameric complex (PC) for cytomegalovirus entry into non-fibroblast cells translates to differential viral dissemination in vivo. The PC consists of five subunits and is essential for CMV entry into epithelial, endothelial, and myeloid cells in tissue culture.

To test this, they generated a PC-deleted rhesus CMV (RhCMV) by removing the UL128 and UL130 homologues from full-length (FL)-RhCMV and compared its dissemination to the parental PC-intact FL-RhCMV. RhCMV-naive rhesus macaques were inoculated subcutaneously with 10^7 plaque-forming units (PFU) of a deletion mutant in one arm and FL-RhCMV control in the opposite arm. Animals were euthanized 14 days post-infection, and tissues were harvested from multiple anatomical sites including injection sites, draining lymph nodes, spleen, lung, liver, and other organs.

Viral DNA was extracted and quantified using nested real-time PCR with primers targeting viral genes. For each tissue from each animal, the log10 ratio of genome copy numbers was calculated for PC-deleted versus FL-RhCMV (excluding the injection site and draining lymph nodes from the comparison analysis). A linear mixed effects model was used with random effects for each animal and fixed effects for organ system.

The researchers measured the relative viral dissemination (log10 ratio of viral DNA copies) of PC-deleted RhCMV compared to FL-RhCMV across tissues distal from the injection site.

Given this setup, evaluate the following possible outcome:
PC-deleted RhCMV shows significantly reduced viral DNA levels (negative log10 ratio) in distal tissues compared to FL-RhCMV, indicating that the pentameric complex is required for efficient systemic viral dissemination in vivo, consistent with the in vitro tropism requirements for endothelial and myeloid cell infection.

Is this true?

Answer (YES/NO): NO